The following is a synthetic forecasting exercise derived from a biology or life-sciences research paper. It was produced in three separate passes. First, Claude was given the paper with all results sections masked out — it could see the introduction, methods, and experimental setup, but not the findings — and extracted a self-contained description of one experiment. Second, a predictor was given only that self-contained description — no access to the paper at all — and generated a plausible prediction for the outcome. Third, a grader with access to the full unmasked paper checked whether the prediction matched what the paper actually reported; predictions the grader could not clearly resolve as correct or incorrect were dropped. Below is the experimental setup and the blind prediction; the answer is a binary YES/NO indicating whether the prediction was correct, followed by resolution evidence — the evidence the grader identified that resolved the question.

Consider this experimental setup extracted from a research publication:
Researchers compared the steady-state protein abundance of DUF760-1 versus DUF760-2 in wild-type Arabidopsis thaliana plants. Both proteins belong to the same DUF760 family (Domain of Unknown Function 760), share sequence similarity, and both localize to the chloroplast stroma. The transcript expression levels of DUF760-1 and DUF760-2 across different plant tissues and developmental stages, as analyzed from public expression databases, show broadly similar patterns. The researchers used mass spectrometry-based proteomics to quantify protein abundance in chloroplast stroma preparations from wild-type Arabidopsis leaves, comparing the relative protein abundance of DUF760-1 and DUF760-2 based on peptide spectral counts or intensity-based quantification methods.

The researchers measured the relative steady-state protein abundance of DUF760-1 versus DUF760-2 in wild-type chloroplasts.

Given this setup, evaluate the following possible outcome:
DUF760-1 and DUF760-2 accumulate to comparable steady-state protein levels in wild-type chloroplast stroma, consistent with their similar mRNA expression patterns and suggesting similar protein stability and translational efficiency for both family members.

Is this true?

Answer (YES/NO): NO